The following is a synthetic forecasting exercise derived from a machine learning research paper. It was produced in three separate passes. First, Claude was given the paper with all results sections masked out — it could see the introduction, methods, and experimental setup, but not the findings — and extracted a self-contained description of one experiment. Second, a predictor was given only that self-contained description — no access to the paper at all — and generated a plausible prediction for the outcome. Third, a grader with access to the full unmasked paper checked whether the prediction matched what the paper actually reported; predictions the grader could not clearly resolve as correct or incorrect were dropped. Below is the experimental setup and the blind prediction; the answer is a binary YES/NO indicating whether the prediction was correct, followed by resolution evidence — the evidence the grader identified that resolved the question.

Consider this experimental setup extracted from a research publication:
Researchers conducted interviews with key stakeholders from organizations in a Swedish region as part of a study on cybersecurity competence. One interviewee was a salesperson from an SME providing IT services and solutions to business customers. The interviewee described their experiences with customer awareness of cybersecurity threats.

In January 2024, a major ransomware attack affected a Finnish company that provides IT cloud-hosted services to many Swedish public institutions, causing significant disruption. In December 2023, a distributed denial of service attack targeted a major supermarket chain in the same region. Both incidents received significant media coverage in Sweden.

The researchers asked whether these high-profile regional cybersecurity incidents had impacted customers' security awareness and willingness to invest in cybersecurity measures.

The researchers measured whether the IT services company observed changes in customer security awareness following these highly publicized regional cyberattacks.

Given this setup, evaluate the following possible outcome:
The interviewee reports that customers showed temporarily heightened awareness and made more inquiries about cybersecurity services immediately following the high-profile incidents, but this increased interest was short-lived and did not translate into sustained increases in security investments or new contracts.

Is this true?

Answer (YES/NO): NO